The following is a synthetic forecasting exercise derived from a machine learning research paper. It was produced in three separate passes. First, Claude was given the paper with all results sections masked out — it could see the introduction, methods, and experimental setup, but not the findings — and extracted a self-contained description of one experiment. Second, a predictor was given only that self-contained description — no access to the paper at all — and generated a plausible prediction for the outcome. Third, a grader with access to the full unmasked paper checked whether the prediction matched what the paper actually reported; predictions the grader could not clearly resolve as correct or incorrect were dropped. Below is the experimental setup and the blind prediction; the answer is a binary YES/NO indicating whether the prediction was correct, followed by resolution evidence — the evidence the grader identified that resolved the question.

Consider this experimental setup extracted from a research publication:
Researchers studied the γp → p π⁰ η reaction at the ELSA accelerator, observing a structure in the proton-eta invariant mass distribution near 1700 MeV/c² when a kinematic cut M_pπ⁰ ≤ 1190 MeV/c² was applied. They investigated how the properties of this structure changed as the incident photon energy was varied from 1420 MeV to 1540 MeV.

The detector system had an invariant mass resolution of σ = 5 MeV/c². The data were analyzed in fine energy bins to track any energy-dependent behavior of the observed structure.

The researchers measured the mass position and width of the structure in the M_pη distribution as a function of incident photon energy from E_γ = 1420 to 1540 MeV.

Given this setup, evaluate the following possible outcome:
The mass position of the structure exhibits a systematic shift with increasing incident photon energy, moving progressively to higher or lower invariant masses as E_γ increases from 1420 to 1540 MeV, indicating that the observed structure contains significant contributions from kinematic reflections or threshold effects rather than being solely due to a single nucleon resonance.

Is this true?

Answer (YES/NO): YES